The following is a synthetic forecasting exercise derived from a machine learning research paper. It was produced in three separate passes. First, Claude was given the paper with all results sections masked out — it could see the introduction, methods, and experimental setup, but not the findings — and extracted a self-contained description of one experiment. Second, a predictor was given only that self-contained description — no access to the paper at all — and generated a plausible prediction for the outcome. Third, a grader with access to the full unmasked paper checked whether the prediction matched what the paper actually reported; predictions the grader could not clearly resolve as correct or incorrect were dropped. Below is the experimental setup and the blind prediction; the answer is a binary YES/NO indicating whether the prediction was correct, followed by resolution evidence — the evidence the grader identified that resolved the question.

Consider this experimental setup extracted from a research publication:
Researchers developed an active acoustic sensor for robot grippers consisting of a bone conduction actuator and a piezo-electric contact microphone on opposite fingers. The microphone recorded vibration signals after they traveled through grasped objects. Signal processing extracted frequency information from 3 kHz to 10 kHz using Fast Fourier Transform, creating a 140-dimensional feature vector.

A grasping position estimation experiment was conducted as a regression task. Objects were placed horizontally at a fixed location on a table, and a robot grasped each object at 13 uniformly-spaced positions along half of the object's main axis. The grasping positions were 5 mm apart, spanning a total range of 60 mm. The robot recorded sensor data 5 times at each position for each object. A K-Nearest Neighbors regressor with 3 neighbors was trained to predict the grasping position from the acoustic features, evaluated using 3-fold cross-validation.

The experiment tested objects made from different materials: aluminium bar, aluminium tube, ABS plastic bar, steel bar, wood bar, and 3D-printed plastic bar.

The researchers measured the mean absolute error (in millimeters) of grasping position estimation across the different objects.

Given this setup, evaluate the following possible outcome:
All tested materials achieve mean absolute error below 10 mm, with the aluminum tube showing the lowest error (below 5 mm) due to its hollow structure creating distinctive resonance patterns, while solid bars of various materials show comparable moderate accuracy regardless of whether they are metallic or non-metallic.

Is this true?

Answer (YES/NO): NO